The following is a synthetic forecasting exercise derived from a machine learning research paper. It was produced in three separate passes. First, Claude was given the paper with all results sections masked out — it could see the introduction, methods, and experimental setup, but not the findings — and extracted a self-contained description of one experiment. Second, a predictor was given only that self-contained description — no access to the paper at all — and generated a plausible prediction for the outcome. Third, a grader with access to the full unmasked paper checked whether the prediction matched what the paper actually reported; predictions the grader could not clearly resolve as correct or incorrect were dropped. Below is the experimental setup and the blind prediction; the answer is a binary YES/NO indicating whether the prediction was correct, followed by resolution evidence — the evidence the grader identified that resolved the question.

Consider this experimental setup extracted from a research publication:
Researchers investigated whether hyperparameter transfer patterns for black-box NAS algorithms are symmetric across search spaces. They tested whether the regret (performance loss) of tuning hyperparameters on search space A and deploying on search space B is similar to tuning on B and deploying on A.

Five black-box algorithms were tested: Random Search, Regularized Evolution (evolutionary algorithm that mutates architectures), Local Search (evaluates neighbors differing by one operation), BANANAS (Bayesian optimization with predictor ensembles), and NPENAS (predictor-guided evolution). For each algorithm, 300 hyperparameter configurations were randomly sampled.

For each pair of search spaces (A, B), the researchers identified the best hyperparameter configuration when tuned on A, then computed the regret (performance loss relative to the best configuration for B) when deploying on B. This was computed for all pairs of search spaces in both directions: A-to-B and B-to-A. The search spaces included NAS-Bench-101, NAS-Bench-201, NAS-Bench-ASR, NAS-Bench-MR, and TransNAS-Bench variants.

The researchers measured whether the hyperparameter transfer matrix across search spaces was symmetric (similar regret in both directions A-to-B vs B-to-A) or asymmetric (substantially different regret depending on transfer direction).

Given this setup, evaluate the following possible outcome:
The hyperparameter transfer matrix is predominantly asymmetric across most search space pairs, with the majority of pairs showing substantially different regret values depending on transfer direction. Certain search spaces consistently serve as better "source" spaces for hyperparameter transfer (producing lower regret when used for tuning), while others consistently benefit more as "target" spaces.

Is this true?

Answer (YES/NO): NO